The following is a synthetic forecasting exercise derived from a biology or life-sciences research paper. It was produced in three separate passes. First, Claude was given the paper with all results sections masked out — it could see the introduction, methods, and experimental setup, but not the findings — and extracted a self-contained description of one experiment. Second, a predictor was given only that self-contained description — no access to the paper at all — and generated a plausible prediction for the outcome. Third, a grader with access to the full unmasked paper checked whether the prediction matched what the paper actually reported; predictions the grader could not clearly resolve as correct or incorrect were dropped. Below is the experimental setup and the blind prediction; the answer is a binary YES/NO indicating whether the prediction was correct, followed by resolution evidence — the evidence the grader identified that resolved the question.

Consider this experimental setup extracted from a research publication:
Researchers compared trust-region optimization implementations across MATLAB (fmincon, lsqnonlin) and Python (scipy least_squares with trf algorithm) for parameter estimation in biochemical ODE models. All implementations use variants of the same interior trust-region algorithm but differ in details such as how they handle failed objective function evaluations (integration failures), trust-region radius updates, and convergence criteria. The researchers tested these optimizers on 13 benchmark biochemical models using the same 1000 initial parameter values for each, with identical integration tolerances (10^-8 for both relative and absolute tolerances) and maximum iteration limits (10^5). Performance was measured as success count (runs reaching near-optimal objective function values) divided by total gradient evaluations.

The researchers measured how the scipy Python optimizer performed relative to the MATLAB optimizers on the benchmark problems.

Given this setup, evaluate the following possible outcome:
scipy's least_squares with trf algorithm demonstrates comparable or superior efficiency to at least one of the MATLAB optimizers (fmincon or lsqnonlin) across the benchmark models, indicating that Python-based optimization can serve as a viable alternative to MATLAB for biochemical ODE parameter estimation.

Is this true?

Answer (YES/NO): NO